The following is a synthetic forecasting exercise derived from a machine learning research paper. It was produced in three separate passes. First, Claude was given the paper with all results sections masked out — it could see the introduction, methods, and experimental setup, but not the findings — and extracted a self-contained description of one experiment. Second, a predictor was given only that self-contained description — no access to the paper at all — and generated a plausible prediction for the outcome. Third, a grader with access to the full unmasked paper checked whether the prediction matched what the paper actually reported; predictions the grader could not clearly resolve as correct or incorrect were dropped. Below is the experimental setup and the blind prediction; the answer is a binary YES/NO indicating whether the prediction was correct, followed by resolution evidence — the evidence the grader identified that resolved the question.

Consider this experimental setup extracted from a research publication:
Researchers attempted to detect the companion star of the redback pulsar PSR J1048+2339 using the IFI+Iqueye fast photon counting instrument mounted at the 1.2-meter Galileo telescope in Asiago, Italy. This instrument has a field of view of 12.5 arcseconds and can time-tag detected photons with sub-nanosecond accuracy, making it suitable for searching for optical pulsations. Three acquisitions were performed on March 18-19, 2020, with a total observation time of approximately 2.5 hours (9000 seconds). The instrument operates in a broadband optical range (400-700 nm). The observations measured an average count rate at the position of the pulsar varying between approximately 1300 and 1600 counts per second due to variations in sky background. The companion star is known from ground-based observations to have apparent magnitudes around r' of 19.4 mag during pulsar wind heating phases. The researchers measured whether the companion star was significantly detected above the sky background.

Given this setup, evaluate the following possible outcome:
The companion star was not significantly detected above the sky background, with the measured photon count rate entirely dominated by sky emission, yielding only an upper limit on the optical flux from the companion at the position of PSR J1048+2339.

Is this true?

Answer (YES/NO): YES